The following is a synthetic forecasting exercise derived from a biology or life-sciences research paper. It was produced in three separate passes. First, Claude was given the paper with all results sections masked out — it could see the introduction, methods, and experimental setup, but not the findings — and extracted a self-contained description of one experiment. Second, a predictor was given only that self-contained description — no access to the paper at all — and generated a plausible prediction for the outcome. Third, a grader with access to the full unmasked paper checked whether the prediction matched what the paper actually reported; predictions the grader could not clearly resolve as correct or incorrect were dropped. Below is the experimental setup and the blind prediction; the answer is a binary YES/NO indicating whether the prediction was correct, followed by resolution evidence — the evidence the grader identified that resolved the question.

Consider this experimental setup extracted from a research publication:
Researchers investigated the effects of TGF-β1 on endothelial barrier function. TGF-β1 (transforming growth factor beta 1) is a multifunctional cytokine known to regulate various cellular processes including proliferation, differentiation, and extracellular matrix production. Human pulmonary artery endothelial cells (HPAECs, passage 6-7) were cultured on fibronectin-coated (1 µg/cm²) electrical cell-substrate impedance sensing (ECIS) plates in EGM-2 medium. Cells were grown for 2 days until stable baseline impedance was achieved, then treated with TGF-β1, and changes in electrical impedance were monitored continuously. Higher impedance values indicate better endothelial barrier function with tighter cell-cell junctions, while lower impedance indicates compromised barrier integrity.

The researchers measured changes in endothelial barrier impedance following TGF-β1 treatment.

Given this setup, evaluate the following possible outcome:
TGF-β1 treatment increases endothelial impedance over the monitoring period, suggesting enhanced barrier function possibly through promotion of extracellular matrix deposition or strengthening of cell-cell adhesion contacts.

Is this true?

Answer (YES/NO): NO